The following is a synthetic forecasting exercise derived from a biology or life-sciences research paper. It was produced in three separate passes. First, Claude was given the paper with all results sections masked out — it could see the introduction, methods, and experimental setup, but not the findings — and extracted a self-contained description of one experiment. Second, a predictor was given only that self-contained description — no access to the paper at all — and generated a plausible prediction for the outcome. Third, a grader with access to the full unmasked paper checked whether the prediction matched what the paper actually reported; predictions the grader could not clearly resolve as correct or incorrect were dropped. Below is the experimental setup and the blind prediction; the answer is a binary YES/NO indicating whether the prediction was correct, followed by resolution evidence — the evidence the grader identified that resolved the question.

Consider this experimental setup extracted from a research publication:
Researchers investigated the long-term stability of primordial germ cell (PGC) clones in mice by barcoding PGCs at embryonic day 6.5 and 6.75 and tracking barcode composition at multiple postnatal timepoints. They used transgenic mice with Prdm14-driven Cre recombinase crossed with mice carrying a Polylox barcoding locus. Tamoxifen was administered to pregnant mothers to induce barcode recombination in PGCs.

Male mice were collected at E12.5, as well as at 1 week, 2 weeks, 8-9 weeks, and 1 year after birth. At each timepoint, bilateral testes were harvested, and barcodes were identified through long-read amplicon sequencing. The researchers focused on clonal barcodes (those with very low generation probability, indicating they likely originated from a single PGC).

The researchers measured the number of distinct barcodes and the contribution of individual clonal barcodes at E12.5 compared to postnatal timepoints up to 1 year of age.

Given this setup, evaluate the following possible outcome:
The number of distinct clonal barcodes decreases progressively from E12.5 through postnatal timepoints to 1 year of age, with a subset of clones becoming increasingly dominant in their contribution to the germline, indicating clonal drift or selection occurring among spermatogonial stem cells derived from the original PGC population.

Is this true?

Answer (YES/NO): NO